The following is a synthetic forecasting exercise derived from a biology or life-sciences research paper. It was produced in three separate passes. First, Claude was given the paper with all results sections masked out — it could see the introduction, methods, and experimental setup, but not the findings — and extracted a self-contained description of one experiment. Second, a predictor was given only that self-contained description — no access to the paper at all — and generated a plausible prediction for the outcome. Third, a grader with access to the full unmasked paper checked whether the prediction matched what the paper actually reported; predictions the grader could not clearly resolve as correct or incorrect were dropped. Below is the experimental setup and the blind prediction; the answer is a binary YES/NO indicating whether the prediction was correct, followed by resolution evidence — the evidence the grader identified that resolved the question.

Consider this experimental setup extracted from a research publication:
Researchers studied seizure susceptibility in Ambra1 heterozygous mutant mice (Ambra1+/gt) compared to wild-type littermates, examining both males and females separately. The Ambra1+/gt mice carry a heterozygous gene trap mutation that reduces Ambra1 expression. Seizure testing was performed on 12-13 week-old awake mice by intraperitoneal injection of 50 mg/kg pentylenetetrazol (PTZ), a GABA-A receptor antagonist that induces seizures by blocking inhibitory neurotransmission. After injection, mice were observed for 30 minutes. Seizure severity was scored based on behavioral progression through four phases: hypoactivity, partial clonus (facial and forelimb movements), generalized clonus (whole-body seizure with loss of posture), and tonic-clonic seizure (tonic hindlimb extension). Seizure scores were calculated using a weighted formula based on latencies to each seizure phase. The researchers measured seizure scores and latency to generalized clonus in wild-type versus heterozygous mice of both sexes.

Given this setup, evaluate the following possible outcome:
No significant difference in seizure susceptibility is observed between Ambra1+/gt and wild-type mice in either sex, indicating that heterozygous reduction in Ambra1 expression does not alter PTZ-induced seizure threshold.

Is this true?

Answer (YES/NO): NO